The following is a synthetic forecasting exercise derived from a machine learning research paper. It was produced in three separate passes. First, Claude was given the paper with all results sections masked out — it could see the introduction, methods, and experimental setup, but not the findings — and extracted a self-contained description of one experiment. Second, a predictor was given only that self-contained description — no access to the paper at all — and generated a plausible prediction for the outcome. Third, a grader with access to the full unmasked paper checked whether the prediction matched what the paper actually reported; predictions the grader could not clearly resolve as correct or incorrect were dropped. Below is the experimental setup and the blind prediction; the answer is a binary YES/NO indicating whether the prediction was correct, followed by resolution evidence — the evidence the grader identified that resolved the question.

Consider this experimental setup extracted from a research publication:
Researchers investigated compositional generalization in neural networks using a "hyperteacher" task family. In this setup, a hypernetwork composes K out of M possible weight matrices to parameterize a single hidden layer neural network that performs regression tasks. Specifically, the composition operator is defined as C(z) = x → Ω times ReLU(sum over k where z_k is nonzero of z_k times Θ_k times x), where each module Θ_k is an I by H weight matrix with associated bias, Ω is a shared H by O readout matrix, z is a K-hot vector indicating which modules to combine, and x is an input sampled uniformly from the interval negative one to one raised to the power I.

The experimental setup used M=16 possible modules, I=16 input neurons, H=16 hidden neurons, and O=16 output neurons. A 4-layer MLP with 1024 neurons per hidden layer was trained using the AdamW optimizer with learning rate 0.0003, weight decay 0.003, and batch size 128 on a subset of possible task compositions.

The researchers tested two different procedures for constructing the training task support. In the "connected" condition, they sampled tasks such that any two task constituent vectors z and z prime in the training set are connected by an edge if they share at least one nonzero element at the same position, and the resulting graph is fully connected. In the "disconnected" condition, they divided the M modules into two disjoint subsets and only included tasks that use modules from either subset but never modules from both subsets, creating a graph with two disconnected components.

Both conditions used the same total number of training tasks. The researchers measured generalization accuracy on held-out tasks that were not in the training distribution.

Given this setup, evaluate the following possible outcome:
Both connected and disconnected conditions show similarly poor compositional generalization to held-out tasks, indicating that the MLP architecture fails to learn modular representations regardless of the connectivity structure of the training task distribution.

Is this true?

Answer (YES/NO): NO